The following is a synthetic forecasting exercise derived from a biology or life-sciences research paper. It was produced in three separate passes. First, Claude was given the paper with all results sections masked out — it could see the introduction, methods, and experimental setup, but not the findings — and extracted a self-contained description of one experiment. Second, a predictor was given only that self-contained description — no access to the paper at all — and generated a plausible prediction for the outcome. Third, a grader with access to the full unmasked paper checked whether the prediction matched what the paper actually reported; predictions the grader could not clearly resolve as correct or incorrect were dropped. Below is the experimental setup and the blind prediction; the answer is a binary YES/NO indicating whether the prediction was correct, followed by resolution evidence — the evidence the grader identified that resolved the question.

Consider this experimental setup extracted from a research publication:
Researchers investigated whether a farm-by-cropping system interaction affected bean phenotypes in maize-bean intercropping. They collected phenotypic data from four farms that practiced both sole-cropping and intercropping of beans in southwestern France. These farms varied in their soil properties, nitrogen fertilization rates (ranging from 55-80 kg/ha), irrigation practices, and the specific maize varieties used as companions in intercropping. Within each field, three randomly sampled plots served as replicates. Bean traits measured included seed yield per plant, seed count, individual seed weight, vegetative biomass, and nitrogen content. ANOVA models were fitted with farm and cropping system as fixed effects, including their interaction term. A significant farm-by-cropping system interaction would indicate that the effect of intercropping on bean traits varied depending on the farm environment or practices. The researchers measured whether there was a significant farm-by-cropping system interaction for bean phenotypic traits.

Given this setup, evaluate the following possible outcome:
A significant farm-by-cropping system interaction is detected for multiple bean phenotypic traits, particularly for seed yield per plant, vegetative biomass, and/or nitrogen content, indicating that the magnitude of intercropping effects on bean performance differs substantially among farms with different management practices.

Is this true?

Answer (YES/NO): YES